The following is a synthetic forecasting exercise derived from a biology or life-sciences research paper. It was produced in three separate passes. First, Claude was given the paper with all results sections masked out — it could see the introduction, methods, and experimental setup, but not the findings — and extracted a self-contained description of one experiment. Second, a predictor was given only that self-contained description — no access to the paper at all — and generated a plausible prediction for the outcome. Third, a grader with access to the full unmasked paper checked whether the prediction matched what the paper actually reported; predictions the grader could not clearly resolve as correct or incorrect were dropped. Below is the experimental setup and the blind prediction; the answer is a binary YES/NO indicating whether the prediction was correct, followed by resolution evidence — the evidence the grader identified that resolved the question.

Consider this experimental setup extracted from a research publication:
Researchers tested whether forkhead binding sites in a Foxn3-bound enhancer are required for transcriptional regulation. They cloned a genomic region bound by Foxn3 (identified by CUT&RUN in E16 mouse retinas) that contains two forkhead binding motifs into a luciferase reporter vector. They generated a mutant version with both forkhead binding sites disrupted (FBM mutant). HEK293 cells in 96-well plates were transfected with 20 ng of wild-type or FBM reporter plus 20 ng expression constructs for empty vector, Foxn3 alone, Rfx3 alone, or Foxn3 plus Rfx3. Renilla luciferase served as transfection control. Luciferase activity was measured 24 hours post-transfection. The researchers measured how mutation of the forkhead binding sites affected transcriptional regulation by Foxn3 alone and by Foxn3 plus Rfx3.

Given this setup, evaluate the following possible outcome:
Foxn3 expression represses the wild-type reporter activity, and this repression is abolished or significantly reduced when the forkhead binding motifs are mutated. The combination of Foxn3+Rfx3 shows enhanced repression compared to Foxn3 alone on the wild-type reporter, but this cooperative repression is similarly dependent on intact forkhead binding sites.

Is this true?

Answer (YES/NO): NO